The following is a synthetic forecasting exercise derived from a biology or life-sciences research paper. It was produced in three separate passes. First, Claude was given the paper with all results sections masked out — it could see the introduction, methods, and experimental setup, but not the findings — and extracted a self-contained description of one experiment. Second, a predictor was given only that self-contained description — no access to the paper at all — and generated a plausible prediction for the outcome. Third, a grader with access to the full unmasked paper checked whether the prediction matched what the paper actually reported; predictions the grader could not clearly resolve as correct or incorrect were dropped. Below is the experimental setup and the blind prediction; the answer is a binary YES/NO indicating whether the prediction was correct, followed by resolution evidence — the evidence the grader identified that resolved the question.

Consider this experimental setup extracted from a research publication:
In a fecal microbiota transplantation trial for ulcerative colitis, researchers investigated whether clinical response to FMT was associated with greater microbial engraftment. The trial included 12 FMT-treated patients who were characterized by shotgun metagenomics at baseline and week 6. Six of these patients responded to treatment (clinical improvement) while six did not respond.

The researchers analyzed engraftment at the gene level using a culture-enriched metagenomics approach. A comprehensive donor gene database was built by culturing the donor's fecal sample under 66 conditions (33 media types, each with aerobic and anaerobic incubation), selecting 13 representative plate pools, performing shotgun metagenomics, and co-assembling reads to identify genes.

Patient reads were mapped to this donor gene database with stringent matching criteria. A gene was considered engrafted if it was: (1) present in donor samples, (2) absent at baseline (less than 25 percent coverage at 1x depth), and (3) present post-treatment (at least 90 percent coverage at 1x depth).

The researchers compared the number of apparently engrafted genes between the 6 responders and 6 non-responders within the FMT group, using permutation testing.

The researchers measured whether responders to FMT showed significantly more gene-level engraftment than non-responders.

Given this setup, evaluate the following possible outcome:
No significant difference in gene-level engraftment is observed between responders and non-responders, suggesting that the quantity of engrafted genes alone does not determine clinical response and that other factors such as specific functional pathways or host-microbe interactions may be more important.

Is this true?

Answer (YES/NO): YES